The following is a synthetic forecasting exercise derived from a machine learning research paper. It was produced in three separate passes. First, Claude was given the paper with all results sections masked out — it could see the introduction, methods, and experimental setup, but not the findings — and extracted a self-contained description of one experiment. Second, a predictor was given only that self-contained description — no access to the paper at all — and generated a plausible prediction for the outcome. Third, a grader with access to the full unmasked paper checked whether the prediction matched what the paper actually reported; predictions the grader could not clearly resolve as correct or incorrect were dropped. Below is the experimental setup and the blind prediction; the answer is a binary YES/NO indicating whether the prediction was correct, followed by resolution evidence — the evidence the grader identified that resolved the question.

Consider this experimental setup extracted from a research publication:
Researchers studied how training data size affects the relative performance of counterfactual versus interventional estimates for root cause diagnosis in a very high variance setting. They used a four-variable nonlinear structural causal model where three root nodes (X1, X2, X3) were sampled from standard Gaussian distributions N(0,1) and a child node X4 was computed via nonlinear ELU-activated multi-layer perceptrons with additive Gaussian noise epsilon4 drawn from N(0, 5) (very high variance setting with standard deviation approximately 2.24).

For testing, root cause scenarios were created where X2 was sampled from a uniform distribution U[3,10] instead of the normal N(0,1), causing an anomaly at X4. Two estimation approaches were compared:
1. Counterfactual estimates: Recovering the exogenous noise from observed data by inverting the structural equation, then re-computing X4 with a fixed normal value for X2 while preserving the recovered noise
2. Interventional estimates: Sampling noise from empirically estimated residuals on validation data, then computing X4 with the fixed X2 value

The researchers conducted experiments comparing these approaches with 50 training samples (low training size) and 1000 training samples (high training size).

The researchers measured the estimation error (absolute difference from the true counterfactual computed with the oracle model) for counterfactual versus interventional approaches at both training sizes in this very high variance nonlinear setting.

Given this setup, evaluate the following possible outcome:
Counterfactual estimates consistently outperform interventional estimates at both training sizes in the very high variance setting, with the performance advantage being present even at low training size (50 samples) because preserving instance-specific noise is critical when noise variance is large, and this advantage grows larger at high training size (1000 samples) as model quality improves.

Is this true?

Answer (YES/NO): NO